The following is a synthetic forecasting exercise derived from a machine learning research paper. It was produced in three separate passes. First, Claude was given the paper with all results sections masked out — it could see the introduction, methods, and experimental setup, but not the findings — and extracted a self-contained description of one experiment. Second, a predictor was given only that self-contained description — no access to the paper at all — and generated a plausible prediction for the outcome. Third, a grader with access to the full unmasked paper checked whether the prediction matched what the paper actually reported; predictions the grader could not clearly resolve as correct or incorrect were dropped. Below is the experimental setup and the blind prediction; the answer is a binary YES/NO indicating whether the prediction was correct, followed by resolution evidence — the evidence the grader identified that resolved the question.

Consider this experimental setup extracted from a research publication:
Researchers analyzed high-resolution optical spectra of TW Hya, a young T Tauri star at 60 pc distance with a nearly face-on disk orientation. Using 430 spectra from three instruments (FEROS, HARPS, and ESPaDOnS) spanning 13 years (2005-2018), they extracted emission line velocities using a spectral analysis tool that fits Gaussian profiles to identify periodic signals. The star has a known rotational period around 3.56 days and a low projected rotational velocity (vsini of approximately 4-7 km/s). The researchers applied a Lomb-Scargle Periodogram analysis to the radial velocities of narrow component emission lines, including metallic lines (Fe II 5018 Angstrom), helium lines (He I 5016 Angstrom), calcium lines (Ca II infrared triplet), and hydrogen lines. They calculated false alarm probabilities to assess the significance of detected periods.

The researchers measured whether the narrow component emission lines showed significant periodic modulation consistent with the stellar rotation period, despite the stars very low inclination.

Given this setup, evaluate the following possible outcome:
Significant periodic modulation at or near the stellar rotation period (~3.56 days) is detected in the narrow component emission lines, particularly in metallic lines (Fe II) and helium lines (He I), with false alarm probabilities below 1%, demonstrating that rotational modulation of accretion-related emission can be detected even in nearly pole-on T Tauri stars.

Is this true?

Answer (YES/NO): YES